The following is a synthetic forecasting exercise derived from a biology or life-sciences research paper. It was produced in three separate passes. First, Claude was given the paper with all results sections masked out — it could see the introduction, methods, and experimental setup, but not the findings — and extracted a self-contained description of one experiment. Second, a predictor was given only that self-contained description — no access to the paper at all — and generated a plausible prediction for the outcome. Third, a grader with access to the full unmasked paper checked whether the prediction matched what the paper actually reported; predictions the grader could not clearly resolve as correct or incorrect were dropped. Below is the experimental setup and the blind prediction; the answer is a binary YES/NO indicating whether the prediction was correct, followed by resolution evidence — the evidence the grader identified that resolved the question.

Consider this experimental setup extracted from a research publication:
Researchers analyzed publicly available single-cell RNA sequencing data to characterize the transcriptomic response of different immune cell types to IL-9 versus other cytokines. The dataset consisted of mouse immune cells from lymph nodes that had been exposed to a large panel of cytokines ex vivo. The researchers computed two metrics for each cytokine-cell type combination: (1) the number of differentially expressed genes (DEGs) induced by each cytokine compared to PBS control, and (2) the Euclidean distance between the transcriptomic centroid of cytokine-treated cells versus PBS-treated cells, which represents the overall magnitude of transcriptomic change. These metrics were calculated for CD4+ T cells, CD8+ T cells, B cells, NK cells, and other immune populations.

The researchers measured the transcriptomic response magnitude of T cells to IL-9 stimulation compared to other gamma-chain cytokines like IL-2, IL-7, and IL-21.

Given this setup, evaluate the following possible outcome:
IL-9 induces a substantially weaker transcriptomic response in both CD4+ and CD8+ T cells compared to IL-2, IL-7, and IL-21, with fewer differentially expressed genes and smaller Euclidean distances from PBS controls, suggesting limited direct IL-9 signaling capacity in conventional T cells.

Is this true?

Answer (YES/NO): YES